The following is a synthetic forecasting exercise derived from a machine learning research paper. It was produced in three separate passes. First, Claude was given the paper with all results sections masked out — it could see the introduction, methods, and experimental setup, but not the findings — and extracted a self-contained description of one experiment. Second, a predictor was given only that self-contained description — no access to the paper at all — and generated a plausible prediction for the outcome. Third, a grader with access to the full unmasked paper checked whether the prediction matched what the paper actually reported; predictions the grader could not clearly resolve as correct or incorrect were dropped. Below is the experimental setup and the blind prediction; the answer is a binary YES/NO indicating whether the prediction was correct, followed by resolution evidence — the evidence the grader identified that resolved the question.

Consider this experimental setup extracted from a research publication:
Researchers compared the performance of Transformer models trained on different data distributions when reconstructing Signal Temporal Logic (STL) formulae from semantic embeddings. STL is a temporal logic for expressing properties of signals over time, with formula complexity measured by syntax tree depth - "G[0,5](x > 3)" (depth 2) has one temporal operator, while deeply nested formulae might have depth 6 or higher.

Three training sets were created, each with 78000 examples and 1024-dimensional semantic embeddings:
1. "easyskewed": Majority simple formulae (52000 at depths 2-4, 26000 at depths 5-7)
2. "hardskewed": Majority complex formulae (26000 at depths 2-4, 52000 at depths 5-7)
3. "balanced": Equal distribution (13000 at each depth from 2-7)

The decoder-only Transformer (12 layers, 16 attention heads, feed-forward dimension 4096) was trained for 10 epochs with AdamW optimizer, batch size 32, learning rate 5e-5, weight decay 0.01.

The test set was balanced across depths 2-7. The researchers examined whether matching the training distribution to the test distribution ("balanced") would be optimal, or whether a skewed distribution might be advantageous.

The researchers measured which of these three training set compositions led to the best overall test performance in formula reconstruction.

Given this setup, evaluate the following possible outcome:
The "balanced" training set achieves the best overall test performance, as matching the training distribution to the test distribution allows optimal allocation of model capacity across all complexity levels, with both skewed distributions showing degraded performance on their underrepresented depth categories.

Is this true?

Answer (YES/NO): NO